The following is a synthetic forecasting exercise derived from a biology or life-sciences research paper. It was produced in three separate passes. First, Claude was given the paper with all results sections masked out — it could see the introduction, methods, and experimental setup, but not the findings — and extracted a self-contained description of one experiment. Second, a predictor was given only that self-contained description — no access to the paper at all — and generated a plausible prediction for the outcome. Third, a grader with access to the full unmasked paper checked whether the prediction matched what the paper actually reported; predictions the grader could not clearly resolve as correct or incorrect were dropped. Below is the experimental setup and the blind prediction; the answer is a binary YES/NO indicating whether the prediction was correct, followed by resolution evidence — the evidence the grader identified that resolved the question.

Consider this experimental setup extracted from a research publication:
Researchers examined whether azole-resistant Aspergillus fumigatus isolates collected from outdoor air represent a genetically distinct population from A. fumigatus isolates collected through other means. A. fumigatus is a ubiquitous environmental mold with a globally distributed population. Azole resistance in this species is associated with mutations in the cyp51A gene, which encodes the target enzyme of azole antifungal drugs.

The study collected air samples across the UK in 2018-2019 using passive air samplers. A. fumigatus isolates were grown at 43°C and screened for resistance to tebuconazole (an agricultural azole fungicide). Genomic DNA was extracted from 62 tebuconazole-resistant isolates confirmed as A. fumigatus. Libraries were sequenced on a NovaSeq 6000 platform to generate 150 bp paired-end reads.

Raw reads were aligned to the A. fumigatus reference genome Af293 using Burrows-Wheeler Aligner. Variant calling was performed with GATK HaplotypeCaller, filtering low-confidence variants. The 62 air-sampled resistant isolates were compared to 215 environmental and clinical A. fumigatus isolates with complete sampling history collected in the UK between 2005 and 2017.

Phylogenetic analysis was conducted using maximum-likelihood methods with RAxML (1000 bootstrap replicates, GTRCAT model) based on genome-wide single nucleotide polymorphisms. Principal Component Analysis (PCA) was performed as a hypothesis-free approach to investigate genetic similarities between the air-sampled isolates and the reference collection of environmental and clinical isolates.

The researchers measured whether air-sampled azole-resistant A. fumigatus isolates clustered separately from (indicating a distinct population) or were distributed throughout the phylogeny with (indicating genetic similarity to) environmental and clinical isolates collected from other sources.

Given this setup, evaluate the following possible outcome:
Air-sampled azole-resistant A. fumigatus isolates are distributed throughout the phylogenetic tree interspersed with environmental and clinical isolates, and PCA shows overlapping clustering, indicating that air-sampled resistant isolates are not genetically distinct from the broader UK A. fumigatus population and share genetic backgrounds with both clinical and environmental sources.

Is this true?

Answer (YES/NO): YES